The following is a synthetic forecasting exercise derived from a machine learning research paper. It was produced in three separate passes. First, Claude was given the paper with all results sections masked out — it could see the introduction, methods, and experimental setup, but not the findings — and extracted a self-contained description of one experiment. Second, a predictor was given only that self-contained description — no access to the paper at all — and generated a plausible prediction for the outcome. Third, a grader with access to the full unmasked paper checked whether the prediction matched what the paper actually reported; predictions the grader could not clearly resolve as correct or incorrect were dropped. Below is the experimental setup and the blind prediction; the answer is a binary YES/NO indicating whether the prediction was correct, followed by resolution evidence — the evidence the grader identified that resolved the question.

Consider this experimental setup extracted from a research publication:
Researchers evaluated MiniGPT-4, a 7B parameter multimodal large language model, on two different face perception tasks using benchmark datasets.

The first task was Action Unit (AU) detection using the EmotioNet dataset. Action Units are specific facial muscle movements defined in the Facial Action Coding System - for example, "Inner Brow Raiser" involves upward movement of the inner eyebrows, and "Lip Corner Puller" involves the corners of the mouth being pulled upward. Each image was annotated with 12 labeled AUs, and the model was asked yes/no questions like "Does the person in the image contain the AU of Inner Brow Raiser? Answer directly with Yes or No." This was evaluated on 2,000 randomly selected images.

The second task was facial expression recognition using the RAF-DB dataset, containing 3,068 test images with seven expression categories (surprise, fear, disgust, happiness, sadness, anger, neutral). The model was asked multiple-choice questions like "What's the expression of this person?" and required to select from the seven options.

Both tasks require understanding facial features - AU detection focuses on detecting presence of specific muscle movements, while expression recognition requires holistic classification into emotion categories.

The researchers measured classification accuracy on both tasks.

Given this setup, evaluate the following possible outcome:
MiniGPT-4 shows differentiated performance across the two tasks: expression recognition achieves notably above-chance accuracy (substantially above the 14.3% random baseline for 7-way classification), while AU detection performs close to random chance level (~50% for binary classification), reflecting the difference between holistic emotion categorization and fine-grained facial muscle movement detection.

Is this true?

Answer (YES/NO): NO